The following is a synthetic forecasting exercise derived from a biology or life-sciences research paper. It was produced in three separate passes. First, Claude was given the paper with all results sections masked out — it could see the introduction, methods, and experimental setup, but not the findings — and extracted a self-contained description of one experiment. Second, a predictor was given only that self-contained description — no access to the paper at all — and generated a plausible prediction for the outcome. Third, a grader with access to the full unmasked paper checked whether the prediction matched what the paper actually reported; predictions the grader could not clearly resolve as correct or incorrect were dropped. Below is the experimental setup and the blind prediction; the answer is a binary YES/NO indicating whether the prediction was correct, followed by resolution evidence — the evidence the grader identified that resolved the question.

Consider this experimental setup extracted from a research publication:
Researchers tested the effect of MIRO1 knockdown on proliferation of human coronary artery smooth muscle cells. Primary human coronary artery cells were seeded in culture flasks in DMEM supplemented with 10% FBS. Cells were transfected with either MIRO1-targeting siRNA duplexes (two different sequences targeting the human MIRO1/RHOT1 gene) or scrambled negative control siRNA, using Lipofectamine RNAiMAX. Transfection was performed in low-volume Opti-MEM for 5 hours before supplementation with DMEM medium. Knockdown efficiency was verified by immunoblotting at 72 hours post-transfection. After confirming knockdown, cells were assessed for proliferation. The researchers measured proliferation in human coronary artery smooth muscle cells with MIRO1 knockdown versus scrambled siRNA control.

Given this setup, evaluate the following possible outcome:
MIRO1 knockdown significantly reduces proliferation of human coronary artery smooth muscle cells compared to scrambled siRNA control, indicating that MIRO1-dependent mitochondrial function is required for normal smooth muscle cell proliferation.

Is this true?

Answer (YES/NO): YES